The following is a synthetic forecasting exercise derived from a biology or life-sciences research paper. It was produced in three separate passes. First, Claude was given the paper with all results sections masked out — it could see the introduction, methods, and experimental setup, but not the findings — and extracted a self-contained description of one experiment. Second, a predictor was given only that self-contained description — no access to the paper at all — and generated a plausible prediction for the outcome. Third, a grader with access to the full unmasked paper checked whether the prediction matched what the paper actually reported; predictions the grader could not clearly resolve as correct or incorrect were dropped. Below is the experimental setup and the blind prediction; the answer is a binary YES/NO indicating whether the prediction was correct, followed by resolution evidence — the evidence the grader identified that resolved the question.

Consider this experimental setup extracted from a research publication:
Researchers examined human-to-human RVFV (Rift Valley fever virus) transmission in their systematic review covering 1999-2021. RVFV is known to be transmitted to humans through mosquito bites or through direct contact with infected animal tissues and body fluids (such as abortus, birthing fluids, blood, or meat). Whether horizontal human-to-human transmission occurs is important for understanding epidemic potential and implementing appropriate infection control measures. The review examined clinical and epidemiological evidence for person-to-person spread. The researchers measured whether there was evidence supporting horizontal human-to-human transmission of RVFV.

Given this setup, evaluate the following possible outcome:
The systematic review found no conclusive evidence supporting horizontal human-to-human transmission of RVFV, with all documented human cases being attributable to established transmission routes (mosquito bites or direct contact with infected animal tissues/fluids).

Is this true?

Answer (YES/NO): YES